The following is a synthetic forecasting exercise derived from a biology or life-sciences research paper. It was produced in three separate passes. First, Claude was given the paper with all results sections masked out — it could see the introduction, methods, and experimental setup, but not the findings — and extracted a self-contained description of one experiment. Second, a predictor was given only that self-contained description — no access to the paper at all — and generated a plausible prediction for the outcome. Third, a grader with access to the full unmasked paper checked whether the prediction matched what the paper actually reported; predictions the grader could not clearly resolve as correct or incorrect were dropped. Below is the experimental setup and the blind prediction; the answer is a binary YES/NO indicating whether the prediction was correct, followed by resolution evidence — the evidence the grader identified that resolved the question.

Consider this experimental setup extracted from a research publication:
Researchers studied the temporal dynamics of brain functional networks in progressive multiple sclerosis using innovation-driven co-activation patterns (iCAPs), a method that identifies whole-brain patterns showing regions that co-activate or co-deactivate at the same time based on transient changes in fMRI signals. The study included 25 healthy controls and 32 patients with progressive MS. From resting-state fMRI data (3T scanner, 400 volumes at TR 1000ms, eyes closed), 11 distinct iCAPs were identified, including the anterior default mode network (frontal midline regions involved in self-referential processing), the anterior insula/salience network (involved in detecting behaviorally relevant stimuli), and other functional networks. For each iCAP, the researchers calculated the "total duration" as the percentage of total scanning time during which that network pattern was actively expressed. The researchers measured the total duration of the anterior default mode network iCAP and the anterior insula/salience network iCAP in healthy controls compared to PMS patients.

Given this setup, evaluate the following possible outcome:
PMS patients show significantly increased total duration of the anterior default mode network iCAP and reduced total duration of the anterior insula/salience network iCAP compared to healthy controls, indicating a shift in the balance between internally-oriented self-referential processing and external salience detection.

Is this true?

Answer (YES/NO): NO